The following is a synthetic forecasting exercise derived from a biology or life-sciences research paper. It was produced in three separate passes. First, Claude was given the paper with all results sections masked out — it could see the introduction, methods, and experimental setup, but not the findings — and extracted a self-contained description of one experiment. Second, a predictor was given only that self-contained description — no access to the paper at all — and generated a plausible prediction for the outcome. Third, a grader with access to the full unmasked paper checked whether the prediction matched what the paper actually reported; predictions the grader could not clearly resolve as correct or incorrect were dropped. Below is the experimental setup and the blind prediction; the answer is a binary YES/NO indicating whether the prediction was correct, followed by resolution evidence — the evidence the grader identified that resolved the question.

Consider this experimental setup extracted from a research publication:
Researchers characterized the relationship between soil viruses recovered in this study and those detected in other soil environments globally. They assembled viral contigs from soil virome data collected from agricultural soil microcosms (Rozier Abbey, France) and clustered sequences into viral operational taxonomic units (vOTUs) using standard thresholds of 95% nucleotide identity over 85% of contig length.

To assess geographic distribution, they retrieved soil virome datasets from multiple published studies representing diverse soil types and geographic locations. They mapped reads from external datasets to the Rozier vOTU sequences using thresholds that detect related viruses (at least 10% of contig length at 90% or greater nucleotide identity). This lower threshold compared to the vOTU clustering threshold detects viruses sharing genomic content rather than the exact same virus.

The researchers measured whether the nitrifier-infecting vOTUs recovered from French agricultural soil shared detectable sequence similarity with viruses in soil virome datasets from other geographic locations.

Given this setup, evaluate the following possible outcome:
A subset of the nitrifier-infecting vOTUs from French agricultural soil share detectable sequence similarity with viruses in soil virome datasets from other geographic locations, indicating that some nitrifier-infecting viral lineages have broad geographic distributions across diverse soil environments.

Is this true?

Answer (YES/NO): YES